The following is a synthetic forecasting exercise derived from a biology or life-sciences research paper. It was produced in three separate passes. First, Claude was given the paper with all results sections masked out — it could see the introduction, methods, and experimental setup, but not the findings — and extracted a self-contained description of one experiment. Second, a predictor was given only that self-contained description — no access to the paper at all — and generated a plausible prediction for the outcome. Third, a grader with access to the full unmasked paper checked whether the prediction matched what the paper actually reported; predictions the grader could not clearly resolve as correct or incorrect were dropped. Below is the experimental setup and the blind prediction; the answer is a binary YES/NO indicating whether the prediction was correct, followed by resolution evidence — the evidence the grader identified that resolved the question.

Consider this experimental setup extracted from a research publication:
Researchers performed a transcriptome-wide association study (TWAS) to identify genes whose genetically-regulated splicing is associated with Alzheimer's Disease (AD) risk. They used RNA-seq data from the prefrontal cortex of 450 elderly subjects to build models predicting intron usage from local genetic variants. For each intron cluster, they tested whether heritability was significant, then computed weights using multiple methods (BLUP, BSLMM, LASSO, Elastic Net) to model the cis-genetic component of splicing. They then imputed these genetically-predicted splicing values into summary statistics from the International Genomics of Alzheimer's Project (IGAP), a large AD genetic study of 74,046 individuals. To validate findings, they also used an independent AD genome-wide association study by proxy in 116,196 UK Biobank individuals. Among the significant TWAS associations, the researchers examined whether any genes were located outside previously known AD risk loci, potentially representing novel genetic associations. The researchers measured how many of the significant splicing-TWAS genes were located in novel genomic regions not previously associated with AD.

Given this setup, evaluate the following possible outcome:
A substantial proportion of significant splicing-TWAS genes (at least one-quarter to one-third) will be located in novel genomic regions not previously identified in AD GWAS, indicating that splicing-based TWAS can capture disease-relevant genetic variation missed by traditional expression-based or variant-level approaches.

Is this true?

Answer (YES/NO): YES